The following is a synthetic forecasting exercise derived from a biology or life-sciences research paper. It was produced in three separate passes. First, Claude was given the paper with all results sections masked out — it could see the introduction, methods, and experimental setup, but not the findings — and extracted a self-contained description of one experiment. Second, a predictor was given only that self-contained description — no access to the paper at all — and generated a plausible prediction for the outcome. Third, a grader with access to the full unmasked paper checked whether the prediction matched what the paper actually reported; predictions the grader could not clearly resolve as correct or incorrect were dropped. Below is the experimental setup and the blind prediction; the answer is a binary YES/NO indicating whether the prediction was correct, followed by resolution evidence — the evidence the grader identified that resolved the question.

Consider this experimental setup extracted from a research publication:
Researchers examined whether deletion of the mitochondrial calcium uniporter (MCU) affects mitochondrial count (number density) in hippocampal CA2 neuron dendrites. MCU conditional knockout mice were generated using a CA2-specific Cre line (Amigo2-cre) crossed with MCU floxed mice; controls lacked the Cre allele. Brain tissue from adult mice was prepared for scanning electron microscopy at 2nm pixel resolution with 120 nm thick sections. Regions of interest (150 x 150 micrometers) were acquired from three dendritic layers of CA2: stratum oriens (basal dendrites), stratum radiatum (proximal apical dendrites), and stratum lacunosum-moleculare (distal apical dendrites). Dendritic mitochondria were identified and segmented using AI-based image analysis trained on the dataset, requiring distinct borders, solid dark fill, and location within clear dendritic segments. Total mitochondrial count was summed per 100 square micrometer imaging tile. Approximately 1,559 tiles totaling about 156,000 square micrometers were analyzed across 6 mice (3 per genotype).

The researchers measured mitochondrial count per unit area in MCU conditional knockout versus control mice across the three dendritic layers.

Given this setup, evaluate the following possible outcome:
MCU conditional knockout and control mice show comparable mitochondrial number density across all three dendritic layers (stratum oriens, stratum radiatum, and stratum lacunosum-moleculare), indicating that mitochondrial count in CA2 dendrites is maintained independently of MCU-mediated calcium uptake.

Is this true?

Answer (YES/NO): NO